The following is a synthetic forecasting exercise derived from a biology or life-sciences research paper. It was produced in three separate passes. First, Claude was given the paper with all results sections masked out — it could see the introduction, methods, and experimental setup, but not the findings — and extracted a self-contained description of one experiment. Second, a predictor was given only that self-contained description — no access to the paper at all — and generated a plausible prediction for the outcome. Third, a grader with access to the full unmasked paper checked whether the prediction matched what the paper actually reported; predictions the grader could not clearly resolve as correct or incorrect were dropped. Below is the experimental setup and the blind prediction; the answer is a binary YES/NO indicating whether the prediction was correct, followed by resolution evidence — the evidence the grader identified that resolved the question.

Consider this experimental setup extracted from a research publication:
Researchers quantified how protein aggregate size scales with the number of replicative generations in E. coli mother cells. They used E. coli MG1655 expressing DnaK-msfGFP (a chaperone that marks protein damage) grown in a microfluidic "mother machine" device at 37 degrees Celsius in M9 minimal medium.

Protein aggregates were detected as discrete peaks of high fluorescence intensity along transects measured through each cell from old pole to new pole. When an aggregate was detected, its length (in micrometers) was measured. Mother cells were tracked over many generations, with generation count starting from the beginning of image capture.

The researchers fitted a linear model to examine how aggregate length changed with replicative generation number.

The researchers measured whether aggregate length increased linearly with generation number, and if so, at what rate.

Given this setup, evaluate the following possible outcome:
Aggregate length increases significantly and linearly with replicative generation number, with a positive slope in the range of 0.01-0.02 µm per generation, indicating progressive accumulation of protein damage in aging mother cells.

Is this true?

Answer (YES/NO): NO